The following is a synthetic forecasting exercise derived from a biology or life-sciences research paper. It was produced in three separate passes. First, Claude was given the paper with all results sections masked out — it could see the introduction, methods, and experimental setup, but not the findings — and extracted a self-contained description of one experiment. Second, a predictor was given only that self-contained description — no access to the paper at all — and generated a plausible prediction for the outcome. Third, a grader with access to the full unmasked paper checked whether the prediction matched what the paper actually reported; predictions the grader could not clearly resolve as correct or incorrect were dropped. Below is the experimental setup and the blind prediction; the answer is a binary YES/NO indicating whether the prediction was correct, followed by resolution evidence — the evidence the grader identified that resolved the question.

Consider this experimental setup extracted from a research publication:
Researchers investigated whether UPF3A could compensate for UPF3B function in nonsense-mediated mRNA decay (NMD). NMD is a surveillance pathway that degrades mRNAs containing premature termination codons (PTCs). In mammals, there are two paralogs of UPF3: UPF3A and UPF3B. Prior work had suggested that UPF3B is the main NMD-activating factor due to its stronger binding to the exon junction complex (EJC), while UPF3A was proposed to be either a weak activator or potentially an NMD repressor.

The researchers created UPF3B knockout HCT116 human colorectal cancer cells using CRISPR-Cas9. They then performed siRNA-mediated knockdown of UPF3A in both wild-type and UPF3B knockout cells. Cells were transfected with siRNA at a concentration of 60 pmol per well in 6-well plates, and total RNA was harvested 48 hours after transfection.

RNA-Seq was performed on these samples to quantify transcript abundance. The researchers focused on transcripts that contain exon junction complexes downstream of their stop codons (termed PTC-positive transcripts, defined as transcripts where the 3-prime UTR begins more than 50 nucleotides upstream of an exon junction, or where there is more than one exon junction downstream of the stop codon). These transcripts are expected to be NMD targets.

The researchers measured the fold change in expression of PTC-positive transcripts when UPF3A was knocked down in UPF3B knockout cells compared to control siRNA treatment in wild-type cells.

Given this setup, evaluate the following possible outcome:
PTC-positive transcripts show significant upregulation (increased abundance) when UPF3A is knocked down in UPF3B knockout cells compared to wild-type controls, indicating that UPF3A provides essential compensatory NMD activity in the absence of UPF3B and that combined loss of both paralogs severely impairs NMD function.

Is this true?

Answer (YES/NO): YES